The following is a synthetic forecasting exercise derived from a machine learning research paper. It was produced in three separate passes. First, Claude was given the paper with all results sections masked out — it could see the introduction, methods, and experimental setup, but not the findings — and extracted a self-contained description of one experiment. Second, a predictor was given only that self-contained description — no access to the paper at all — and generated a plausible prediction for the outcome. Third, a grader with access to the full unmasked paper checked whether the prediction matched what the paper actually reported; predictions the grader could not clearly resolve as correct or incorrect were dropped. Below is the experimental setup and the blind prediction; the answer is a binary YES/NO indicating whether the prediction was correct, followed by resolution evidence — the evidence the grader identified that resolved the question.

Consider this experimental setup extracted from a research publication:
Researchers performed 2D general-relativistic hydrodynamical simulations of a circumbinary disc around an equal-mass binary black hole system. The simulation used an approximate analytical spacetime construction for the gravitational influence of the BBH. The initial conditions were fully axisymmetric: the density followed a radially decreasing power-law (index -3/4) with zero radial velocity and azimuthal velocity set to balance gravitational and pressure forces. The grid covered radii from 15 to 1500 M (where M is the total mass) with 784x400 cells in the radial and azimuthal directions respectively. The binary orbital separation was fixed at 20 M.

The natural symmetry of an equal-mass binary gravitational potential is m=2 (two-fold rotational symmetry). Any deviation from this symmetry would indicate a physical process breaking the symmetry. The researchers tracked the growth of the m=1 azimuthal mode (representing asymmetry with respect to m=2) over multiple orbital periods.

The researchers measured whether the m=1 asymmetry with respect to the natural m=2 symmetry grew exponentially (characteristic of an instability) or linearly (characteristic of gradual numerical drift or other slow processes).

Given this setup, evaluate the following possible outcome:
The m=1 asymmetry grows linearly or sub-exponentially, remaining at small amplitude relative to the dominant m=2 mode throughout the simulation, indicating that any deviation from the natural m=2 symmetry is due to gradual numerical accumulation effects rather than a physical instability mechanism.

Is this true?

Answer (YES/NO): NO